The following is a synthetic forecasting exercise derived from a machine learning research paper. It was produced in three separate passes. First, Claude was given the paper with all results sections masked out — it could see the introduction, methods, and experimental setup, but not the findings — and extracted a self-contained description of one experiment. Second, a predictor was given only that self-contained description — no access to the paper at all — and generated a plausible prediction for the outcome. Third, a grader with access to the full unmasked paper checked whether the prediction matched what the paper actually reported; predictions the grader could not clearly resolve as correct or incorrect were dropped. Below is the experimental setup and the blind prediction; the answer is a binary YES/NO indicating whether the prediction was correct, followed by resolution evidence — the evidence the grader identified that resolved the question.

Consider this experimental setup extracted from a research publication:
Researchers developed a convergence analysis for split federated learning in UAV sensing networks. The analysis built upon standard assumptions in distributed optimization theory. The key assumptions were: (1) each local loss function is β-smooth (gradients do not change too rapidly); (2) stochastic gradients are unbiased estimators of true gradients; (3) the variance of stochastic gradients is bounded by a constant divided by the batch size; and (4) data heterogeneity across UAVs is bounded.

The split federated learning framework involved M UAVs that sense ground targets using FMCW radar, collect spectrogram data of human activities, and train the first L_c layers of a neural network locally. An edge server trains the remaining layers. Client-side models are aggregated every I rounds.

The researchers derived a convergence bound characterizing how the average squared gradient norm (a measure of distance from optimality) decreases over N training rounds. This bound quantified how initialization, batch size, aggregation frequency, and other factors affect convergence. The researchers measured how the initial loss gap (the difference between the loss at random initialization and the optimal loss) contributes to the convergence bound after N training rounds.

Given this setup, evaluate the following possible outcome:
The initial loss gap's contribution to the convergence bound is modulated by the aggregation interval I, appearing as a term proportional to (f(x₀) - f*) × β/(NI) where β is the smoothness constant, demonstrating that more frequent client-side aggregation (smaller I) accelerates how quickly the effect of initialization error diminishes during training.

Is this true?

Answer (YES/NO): NO